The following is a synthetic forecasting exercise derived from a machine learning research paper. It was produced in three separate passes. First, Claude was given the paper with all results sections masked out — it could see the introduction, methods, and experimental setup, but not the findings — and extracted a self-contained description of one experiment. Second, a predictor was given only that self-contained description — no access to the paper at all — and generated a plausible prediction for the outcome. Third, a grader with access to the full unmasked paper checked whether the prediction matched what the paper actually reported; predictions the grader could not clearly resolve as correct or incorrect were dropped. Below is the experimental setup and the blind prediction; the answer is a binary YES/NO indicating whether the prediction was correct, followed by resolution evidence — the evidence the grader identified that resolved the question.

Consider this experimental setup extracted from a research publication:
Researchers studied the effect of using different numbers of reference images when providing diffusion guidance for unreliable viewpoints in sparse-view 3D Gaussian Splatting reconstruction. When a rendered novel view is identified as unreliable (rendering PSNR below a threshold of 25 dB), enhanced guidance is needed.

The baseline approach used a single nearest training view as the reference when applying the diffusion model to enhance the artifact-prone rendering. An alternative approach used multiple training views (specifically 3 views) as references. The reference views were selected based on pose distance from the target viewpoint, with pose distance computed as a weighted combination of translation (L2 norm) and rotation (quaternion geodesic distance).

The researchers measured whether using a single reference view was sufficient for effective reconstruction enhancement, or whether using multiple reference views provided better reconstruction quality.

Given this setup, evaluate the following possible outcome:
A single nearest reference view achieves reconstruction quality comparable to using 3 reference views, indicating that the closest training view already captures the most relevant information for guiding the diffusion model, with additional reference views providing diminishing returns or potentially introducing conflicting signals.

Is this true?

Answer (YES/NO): NO